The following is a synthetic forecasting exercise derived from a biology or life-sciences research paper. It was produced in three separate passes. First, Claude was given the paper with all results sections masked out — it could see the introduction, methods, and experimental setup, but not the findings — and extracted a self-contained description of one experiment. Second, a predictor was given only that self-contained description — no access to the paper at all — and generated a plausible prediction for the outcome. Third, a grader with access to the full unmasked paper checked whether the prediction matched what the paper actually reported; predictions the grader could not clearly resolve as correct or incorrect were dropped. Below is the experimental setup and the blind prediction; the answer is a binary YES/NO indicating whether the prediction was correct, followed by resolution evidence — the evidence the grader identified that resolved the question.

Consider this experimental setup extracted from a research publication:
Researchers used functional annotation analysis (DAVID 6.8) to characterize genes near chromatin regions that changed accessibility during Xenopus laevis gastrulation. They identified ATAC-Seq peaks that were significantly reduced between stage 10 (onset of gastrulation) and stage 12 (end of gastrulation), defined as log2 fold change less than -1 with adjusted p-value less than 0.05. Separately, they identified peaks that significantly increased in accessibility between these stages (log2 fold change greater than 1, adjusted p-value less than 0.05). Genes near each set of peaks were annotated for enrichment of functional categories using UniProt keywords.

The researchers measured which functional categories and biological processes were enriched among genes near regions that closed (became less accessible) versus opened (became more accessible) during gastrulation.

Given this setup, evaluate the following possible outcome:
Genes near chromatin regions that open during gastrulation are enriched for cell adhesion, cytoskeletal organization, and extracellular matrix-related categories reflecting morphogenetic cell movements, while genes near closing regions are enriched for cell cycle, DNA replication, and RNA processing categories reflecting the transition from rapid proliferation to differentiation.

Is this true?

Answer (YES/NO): NO